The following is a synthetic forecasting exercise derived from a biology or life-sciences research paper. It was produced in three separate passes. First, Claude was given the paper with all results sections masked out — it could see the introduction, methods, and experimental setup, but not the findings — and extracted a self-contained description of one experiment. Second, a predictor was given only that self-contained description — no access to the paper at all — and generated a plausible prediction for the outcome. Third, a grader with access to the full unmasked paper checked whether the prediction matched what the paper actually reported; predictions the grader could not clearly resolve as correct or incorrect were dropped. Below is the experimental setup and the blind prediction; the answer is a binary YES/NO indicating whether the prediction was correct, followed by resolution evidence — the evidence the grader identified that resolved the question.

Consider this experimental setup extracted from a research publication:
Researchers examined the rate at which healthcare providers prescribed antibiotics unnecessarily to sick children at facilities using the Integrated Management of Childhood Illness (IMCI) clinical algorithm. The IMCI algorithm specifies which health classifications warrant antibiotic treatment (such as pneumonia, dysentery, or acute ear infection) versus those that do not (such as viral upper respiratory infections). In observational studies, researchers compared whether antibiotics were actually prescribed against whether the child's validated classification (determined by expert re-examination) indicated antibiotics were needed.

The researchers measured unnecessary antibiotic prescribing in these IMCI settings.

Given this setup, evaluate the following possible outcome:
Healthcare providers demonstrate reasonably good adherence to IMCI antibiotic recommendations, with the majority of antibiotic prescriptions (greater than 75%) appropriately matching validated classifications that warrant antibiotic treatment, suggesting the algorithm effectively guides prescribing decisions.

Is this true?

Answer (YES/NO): NO